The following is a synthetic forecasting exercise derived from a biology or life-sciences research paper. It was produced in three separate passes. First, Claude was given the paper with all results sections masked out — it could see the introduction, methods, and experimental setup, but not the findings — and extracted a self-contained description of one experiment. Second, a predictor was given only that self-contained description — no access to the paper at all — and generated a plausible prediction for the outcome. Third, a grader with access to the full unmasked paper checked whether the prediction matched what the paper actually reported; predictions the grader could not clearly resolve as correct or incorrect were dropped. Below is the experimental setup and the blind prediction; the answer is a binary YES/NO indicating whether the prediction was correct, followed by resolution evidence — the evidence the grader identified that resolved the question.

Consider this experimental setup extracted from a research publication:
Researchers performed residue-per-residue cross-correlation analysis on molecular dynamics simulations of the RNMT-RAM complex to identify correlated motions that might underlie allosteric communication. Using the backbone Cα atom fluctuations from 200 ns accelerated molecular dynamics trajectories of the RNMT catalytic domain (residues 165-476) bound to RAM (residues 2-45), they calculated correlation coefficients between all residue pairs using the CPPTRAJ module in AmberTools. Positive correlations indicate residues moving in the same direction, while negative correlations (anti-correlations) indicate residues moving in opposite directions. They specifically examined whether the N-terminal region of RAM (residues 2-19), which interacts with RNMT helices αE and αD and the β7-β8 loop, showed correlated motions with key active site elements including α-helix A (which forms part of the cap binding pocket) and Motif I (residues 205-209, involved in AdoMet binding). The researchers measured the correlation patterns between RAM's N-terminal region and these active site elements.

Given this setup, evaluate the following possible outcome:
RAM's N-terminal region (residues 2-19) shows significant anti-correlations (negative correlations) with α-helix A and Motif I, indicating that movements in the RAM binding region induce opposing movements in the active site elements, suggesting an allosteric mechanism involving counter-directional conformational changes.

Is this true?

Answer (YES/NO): NO